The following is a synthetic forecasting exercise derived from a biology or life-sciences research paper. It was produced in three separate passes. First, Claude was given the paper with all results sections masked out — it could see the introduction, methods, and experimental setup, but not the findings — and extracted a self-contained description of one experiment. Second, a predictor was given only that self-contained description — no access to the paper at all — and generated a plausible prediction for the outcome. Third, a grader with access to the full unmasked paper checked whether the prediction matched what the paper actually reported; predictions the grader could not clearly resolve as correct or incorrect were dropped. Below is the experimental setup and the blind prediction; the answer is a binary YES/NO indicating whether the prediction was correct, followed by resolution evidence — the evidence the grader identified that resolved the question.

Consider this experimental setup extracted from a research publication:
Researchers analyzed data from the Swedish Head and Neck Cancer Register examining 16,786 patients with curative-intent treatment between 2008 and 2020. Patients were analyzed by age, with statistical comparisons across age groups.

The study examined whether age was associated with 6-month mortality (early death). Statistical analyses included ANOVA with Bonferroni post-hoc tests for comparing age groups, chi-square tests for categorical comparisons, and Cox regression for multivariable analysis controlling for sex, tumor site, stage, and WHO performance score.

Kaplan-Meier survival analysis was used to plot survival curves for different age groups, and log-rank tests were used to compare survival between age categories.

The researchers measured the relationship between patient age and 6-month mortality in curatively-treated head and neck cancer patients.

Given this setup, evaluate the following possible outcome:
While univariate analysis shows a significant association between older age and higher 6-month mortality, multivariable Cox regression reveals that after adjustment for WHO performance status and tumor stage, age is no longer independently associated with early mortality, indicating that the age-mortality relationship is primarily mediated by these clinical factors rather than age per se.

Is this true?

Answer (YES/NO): NO